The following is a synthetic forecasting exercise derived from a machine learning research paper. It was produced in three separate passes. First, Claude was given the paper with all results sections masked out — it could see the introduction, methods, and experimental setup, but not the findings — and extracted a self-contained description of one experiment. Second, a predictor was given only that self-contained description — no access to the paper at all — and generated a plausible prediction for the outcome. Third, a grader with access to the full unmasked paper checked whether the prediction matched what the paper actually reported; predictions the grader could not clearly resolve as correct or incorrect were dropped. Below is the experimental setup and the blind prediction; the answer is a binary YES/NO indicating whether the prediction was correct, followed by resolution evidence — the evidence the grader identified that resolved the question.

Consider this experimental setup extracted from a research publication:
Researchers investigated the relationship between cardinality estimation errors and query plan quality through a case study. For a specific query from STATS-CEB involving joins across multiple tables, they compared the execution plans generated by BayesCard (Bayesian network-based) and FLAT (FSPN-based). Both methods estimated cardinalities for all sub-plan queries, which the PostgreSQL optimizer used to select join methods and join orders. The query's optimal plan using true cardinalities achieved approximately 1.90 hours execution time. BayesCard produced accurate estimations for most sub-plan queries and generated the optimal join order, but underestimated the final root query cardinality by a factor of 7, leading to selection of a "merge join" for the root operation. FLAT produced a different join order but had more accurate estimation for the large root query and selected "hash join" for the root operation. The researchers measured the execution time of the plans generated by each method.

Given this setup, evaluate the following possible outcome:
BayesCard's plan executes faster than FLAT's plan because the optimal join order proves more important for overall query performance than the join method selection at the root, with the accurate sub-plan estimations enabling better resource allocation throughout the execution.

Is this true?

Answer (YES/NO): NO